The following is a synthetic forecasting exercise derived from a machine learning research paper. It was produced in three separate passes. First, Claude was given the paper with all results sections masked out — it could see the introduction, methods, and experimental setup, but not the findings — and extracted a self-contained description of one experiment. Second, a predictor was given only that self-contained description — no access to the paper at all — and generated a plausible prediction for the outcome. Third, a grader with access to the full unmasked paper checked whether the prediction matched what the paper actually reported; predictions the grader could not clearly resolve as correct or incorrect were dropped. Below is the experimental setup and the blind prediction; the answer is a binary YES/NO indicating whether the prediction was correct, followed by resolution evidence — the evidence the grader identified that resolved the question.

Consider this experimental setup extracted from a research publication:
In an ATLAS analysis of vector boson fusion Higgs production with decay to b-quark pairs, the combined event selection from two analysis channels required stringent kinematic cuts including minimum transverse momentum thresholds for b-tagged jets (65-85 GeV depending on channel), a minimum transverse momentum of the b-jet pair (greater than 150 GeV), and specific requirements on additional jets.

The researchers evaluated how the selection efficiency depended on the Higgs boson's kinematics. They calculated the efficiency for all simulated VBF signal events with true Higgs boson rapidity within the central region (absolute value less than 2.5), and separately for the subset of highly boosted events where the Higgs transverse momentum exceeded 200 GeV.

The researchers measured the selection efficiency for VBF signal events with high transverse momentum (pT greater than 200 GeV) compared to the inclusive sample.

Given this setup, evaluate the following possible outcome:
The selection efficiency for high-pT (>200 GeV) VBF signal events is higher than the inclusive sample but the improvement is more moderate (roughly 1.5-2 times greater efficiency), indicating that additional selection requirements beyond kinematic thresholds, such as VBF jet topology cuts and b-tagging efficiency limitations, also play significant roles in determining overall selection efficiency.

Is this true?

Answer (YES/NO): NO